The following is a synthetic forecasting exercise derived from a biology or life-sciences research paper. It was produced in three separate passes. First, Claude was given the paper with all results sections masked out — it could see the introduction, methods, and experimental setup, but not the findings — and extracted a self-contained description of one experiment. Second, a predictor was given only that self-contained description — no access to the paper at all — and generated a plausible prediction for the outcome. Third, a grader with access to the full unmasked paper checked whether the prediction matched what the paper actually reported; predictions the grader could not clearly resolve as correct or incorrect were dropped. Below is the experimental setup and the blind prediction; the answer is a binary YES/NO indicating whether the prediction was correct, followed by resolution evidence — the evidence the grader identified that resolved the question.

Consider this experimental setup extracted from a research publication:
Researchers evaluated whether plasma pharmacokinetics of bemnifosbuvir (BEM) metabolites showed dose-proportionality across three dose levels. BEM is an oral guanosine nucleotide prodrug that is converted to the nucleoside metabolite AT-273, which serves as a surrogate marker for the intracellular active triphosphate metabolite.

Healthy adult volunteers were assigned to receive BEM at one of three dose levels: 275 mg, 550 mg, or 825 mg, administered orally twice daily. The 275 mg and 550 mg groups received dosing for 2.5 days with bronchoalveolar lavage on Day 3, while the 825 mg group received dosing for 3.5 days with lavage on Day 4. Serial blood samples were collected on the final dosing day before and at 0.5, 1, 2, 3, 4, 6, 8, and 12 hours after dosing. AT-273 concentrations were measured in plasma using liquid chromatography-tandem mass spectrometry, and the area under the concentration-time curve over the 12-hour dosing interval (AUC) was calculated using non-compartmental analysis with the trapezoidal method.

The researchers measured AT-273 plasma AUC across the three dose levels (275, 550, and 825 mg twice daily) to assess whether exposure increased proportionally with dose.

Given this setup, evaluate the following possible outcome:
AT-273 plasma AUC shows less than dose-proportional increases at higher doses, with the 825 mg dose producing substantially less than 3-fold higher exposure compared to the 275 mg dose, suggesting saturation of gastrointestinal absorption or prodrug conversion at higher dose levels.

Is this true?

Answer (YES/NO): NO